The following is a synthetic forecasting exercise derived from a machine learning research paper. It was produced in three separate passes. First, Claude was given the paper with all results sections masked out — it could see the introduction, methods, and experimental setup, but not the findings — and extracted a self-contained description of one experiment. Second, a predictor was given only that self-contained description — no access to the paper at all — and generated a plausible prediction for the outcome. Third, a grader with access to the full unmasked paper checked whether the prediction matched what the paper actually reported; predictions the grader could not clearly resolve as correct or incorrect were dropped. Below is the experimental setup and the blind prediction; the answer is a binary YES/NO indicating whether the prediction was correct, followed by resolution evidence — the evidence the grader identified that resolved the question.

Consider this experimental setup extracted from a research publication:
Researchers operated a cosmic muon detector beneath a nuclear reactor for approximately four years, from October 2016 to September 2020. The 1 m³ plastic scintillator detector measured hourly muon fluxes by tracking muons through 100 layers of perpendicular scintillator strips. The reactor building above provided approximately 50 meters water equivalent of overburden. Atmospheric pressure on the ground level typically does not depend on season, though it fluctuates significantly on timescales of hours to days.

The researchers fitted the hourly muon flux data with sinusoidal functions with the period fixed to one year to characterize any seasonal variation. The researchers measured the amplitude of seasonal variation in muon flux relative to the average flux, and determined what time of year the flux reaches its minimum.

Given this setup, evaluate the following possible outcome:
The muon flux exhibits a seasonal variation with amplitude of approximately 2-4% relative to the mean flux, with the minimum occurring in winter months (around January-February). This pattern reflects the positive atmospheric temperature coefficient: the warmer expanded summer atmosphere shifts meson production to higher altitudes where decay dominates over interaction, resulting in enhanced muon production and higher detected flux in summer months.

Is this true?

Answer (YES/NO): NO